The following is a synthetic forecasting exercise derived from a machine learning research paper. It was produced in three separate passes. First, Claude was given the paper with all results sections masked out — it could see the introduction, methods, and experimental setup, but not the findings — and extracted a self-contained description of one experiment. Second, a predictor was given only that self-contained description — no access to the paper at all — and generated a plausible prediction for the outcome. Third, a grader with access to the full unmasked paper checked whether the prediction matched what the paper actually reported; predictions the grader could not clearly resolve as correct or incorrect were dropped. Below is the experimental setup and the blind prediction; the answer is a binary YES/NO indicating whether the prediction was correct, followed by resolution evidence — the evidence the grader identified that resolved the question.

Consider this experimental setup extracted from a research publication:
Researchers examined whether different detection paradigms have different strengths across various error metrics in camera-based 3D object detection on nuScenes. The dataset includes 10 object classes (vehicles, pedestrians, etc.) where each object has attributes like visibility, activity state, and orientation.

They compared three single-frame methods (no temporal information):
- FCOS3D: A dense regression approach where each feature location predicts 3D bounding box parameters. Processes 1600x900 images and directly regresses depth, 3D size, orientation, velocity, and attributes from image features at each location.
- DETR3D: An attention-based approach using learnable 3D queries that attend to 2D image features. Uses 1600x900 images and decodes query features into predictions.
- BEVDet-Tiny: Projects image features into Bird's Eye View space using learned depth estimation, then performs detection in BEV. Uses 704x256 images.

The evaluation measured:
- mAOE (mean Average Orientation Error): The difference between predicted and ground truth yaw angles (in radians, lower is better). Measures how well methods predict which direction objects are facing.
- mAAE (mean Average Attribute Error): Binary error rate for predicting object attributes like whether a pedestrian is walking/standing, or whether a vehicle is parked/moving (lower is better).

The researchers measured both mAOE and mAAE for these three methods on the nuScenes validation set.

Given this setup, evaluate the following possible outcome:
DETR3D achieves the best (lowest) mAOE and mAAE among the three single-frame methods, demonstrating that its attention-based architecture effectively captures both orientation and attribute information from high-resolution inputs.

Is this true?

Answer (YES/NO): NO